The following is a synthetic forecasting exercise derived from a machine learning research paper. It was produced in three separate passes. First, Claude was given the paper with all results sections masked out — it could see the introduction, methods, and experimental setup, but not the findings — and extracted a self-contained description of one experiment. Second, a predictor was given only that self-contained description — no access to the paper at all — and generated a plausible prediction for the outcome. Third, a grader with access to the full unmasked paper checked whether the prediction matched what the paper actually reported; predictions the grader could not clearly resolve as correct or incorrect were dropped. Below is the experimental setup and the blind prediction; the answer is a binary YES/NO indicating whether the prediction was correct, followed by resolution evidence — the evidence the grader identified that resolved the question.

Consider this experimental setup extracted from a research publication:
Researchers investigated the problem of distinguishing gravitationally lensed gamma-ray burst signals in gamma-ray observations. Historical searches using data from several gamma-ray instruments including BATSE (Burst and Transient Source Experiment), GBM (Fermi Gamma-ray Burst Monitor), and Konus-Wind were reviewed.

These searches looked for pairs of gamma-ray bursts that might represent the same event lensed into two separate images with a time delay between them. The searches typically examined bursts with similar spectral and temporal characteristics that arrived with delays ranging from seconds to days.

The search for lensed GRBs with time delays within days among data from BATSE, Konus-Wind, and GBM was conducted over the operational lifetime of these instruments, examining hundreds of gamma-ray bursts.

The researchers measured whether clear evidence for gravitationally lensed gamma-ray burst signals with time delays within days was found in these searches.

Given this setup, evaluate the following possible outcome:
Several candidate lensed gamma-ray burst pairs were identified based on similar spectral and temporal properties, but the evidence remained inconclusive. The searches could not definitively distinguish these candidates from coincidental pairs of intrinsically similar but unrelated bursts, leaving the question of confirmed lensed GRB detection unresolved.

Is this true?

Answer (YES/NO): NO